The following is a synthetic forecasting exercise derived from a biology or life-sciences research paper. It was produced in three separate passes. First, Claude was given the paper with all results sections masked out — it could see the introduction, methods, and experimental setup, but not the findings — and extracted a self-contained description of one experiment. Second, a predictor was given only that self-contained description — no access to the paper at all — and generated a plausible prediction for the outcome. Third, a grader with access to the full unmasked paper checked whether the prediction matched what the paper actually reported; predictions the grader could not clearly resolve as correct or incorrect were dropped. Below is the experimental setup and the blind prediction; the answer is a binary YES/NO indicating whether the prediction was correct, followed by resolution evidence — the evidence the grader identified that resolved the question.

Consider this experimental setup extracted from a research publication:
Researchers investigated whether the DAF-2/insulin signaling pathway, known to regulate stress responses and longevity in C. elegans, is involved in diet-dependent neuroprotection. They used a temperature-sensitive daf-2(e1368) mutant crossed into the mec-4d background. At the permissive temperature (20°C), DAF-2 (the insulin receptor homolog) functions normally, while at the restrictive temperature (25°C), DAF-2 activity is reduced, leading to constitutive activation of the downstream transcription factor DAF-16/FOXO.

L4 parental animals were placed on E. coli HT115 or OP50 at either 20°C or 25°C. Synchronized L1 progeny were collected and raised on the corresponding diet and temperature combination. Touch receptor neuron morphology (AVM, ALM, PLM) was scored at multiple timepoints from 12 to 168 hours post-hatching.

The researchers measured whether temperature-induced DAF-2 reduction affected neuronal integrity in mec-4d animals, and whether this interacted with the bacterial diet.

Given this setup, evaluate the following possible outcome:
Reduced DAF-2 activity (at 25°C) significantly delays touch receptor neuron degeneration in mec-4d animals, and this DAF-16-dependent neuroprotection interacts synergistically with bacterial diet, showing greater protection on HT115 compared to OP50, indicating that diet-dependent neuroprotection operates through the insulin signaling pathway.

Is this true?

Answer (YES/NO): NO